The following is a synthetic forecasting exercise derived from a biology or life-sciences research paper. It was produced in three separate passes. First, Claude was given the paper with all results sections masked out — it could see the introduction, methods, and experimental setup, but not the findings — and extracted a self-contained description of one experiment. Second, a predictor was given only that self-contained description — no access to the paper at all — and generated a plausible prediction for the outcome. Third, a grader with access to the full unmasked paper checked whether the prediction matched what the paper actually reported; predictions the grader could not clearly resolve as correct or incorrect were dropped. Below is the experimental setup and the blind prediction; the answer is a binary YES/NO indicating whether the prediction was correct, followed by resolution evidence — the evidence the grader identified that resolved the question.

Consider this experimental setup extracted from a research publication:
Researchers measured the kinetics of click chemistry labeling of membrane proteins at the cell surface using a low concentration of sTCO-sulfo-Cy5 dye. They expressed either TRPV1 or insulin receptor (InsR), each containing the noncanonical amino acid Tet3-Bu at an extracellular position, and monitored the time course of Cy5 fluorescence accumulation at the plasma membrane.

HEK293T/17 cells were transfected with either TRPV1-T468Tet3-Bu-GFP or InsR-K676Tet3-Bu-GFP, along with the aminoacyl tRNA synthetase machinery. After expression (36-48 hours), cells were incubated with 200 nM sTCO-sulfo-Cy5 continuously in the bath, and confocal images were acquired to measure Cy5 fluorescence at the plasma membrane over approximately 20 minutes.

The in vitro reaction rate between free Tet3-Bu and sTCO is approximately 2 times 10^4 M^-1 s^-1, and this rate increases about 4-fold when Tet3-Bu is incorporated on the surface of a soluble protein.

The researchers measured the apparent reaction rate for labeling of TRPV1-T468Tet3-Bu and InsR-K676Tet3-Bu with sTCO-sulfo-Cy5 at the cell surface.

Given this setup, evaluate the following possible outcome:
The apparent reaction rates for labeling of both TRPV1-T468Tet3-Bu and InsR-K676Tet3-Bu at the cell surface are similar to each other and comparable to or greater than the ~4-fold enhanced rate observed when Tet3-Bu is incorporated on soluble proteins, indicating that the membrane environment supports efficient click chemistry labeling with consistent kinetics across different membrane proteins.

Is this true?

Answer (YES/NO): NO